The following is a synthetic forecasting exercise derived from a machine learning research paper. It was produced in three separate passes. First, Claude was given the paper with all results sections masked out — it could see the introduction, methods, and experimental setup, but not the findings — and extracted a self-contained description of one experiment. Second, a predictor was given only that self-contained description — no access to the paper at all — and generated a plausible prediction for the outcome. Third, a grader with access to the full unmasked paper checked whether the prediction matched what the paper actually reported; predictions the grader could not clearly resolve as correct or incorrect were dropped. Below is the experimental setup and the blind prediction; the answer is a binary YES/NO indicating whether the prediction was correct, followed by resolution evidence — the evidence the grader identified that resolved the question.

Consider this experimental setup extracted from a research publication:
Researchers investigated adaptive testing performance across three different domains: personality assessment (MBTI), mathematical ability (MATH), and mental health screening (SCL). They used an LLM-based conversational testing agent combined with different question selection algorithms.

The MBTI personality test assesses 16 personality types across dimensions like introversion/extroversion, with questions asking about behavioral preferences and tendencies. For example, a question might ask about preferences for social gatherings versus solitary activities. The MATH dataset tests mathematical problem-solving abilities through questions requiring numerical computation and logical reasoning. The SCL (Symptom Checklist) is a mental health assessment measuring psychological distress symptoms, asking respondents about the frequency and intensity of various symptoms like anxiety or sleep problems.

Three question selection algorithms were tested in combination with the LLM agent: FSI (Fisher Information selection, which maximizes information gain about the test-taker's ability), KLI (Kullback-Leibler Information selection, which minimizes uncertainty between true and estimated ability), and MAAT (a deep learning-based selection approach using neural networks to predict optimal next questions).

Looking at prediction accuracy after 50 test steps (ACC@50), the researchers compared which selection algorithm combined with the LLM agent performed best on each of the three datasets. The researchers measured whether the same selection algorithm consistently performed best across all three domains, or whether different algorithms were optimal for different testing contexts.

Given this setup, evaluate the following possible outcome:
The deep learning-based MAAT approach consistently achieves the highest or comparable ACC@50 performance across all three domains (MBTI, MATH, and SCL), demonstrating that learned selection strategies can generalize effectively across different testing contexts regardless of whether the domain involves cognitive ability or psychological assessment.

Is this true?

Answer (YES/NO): NO